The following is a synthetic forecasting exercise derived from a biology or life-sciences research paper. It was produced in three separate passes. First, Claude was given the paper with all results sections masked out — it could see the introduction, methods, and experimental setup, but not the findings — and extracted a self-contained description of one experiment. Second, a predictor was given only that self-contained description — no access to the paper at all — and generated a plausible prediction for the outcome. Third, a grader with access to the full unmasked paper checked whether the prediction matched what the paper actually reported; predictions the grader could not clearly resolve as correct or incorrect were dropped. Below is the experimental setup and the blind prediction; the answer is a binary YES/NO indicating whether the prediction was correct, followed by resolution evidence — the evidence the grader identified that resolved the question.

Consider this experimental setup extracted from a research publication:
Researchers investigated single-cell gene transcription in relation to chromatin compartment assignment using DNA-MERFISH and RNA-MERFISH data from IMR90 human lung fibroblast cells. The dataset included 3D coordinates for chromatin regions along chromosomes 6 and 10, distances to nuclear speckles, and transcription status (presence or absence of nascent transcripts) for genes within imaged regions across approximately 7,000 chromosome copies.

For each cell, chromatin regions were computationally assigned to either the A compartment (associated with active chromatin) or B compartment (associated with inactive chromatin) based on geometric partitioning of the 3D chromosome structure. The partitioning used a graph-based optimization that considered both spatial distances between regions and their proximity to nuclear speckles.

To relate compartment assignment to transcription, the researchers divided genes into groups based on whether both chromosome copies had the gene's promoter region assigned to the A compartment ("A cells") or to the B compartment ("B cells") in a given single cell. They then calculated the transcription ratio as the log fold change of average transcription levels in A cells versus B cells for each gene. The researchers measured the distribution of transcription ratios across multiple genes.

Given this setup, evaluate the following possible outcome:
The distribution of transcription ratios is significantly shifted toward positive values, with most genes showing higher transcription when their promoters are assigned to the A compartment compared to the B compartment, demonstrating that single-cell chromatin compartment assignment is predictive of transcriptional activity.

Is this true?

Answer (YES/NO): YES